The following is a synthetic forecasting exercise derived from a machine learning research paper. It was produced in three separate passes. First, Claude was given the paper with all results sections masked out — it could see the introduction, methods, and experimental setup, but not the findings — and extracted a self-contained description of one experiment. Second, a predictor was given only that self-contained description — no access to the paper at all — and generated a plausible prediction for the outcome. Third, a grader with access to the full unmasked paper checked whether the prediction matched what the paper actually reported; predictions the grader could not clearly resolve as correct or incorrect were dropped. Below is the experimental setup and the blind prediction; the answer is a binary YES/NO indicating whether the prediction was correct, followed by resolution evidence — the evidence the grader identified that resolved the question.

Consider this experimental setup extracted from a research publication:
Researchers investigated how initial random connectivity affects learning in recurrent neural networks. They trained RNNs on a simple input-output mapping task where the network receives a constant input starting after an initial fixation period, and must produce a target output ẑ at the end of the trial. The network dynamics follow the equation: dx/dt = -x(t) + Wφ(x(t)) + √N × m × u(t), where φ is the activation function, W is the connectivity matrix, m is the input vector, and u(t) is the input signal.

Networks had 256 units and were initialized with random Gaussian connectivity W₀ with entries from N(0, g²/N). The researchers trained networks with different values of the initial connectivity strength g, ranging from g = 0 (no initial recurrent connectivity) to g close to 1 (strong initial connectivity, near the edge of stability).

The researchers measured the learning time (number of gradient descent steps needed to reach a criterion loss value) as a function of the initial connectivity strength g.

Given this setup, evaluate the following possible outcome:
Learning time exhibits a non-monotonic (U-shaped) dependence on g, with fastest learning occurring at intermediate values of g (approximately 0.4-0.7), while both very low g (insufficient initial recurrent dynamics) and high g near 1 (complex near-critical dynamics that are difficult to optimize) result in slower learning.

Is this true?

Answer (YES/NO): NO